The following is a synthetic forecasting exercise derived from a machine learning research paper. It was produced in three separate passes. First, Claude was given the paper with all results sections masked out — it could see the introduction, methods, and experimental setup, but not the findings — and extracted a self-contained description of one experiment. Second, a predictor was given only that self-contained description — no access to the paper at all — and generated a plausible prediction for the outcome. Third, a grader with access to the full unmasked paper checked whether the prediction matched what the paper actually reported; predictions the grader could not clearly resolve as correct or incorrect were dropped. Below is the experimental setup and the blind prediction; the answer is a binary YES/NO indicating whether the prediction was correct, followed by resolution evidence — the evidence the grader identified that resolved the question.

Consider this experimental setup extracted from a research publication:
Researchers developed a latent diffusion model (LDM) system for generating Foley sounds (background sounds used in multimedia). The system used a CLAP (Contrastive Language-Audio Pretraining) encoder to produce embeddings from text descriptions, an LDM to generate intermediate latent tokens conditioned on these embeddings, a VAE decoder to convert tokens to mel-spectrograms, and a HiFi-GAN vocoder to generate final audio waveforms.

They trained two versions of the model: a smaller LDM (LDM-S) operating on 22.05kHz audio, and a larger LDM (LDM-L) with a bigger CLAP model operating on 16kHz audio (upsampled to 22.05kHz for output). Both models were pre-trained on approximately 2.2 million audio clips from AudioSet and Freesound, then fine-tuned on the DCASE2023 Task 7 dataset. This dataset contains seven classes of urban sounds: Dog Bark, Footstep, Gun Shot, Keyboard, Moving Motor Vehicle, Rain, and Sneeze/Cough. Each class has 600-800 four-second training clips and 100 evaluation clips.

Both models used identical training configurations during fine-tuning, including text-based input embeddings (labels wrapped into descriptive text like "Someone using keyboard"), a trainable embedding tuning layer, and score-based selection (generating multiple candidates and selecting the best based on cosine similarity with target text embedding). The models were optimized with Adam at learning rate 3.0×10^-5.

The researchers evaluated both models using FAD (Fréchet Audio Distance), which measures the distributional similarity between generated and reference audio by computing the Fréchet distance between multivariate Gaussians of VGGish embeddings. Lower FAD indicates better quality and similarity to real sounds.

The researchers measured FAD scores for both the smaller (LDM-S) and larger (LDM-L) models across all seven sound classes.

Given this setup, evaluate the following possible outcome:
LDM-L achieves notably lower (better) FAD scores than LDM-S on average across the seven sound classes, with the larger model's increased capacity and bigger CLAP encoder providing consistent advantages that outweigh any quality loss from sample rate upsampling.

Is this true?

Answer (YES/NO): NO